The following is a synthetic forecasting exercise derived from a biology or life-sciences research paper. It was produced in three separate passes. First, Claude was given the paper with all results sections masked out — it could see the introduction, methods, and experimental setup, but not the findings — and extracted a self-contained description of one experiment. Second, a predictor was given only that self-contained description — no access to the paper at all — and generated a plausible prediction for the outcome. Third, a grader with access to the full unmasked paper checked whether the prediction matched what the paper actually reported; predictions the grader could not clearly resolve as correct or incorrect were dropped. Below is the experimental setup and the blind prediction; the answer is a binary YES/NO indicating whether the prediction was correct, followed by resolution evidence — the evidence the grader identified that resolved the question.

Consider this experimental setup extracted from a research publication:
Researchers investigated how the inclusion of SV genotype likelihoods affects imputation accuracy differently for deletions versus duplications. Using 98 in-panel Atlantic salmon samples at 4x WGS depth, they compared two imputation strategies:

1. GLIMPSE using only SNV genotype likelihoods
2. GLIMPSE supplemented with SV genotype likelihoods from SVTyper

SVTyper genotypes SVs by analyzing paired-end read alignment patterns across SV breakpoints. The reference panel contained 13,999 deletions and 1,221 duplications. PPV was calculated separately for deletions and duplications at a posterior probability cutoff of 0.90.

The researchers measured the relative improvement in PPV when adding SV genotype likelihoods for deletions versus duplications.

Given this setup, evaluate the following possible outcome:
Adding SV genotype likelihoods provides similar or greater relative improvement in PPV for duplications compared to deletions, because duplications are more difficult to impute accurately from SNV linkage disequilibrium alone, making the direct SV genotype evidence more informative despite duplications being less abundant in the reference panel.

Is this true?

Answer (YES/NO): YES